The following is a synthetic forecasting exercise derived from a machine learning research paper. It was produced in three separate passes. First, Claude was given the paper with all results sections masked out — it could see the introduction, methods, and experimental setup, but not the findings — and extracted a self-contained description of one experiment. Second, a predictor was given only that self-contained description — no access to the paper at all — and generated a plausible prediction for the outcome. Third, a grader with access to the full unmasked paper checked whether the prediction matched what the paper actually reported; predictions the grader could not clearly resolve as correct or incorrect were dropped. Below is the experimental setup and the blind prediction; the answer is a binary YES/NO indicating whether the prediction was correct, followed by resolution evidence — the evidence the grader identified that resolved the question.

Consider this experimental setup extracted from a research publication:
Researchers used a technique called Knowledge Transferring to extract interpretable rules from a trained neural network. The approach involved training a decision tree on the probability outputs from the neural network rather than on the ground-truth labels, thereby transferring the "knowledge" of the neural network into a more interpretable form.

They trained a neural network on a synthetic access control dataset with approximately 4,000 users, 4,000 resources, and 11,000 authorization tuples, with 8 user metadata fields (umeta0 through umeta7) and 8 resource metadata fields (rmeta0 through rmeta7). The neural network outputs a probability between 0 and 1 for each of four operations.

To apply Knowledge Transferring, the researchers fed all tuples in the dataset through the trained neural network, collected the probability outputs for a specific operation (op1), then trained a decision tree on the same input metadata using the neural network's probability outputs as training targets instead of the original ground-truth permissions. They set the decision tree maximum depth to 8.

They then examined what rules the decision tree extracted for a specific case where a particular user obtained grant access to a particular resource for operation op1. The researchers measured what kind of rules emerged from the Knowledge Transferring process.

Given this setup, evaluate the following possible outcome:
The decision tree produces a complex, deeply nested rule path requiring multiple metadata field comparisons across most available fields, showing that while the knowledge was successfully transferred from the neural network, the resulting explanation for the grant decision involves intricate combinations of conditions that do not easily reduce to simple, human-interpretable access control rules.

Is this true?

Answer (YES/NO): NO